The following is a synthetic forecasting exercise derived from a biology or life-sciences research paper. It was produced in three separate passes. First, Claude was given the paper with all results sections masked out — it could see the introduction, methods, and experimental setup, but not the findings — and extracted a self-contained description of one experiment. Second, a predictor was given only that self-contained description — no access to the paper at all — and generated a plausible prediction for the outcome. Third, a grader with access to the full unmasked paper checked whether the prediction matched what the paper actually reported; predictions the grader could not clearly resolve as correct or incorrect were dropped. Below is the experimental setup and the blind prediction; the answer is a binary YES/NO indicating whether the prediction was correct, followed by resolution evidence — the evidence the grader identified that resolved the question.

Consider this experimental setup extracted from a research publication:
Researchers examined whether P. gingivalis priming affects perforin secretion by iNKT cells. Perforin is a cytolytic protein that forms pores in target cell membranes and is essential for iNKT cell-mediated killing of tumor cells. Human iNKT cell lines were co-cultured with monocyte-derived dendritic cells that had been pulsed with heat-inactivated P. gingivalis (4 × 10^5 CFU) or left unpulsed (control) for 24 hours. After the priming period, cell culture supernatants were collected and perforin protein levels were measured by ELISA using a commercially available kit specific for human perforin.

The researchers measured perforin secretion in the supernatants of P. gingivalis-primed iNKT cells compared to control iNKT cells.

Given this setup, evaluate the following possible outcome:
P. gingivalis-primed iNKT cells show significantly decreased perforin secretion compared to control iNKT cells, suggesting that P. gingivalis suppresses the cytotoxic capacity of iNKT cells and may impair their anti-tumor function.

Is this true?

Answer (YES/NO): YES